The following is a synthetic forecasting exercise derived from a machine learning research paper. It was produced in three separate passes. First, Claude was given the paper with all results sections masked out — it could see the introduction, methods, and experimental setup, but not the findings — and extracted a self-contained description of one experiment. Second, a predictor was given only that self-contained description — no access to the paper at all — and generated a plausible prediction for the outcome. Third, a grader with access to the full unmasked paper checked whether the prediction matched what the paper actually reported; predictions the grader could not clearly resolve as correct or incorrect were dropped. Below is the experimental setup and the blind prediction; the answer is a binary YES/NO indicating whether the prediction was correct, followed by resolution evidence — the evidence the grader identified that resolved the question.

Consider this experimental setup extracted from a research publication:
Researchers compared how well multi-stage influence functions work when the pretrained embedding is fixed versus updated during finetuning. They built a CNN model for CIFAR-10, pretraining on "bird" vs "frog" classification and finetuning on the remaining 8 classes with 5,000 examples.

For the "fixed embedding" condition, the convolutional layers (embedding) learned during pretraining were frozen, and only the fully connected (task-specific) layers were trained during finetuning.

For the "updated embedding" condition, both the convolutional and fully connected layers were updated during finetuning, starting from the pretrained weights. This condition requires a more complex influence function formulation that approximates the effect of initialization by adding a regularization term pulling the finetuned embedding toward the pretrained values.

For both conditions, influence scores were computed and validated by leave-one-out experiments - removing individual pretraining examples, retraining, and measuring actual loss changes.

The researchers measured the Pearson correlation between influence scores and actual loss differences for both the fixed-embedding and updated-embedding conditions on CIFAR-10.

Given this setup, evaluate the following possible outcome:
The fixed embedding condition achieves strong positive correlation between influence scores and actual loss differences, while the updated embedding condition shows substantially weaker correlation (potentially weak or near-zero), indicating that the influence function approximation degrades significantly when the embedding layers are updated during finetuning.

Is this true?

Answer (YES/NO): NO